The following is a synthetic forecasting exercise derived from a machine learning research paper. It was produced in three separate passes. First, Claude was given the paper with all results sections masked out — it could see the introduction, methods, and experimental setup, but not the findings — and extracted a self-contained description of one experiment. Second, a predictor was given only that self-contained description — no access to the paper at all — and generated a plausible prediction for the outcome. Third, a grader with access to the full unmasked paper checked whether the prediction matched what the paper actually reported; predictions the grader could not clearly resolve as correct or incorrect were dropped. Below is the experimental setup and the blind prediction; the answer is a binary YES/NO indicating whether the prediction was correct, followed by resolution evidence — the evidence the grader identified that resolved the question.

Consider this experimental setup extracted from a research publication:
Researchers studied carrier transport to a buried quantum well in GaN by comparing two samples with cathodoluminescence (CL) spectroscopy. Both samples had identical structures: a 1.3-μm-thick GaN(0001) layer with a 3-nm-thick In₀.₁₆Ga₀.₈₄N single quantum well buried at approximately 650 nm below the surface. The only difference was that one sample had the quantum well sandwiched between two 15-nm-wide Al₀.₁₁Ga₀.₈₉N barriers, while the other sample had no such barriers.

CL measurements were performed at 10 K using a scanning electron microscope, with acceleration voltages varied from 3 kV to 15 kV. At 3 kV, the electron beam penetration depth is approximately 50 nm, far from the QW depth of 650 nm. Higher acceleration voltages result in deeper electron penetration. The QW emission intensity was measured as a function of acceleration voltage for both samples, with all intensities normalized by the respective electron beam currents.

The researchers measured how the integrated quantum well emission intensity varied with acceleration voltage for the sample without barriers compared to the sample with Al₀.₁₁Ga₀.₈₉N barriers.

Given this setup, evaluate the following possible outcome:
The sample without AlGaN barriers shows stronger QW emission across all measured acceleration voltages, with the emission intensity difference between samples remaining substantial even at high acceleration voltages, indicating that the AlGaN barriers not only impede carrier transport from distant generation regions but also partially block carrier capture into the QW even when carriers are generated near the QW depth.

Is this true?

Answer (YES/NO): NO